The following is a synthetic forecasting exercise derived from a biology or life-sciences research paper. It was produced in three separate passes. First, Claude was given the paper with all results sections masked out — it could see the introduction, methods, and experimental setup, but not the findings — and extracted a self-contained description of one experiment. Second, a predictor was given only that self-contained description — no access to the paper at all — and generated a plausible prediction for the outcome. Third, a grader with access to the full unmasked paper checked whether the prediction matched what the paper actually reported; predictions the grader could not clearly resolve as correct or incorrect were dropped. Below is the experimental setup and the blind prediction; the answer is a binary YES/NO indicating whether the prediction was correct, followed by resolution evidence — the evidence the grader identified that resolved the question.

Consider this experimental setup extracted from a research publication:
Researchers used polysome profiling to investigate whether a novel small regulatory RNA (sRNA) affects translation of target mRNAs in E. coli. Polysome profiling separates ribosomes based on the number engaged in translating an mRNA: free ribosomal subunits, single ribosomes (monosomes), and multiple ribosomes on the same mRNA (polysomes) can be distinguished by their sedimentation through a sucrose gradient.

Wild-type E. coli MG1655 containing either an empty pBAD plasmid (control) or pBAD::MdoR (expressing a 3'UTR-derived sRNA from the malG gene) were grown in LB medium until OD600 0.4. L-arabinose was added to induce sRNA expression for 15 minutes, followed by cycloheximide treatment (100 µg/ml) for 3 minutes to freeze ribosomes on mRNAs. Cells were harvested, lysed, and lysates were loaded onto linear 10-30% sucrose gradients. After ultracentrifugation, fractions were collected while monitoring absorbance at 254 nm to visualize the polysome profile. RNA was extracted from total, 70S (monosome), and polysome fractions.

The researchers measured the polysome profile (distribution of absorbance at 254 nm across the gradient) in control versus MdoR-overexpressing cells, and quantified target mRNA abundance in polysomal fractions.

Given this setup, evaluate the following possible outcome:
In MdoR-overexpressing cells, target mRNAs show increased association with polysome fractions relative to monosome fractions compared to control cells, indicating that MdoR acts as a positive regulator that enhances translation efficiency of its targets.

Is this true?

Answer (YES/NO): NO